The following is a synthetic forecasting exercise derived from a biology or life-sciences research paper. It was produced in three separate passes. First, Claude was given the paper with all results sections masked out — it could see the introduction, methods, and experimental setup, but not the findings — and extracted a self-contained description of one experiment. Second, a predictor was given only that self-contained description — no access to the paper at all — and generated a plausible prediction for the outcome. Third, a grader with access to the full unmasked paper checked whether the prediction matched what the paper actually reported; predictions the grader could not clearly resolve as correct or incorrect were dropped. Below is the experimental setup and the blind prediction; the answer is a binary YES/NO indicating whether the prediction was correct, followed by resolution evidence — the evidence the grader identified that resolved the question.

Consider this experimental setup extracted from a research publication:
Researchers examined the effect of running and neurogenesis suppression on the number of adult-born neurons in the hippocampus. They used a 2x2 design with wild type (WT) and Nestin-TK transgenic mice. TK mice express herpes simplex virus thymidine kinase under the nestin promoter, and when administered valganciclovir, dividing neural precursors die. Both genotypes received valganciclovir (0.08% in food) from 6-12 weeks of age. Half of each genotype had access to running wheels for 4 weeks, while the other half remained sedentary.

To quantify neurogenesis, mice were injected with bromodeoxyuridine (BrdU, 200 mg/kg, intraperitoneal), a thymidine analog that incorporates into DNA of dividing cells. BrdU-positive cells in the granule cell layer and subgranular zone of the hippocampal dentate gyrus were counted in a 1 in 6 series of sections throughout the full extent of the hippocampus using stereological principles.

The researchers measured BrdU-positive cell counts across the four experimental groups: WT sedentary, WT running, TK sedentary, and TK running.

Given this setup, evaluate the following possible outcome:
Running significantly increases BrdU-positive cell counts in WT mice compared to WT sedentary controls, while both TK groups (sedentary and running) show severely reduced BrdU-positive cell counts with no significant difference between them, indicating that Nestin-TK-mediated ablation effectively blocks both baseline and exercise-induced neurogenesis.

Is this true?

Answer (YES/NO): YES